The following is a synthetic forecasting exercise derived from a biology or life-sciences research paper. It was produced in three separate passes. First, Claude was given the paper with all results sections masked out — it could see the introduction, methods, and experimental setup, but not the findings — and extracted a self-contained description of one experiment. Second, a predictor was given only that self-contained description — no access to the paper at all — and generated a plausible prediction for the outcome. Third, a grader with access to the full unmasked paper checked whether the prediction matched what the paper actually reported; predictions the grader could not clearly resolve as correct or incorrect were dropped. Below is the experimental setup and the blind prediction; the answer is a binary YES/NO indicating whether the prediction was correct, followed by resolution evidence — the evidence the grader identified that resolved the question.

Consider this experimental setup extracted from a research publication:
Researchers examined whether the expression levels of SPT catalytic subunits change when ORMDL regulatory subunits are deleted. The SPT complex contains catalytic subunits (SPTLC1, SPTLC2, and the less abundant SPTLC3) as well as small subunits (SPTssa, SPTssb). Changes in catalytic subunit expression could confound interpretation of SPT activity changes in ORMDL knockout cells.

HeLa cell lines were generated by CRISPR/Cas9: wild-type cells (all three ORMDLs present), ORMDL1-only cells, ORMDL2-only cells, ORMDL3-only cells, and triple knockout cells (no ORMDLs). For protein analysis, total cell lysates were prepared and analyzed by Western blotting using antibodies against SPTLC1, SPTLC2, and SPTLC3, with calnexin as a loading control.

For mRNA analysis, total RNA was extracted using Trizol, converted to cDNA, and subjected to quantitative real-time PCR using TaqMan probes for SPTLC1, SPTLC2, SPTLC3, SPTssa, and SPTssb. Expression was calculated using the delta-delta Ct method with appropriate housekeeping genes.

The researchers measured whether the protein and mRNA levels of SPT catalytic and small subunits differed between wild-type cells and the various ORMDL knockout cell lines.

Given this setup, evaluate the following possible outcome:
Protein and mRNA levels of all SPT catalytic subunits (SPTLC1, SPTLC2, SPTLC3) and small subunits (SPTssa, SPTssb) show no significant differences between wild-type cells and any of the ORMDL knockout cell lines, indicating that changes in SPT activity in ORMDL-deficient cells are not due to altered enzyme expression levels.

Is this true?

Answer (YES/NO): NO